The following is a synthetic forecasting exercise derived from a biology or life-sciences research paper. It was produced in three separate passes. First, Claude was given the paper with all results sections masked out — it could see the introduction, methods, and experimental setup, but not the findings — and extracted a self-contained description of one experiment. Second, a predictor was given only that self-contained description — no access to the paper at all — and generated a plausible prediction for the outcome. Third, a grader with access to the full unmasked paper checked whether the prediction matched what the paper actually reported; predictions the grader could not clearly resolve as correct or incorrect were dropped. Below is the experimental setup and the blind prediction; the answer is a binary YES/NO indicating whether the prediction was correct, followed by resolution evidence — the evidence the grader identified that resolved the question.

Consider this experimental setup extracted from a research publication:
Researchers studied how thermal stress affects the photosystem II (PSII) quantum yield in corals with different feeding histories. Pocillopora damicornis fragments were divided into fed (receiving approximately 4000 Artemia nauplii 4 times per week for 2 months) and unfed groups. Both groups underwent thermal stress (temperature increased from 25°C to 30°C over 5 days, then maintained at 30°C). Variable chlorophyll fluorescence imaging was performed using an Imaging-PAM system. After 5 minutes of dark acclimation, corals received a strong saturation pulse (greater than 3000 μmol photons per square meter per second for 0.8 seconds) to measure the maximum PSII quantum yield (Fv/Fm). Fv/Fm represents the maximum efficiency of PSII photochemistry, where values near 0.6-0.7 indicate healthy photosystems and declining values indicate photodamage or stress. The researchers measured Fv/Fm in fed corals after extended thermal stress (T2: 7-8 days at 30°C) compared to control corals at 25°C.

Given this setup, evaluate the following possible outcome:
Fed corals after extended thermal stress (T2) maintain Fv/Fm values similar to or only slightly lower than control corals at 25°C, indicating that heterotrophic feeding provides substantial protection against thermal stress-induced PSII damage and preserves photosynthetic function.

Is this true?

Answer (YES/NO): NO